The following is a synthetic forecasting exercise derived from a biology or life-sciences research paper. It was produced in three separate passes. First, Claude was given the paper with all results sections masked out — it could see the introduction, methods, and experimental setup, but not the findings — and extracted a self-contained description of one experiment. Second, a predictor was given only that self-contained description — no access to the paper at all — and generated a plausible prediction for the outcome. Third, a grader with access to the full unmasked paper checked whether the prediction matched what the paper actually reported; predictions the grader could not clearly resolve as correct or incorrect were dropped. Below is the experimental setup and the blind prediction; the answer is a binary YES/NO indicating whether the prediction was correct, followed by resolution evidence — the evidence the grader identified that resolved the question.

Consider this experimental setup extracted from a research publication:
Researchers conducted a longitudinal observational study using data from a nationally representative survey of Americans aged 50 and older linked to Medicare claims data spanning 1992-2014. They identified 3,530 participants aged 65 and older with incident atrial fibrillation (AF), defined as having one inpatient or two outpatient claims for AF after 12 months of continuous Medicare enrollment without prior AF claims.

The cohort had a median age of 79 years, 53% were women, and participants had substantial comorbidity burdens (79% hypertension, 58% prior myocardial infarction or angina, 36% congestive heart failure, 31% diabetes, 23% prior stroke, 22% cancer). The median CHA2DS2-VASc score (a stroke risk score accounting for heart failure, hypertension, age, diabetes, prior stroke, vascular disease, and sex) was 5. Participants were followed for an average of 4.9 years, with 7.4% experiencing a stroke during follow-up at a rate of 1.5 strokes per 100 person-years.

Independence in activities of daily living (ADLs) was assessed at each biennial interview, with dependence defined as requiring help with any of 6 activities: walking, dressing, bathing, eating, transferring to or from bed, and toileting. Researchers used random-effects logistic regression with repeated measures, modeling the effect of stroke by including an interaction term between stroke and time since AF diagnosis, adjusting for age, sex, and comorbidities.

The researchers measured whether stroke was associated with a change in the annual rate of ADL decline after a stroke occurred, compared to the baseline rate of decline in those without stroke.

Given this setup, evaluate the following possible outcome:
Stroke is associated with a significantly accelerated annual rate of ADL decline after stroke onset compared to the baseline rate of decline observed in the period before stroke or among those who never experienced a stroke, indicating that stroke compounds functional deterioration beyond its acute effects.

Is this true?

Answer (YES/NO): NO